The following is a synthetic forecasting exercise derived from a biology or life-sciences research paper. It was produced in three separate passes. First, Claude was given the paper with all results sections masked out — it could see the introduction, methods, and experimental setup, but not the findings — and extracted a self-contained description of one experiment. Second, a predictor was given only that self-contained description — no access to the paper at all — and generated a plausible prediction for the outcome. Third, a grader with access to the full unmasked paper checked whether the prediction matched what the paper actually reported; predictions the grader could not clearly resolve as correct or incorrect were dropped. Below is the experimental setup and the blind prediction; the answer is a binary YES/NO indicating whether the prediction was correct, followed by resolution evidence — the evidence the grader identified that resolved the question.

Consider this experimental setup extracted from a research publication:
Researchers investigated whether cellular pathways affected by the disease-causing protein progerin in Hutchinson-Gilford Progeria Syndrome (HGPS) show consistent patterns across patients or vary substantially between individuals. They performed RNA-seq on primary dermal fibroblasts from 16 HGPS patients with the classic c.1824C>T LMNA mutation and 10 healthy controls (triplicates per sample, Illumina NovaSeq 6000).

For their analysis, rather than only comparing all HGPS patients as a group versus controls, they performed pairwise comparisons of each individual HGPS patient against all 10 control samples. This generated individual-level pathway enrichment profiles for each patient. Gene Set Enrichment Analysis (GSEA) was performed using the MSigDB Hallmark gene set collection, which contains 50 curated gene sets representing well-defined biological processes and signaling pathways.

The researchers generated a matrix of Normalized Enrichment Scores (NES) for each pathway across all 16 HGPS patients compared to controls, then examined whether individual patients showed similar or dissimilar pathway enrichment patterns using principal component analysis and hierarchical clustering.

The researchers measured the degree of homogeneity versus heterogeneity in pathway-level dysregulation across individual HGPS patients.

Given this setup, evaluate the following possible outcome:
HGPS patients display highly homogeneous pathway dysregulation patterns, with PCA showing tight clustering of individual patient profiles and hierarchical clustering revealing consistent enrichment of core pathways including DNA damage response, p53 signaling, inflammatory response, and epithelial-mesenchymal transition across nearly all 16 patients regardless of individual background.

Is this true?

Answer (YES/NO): NO